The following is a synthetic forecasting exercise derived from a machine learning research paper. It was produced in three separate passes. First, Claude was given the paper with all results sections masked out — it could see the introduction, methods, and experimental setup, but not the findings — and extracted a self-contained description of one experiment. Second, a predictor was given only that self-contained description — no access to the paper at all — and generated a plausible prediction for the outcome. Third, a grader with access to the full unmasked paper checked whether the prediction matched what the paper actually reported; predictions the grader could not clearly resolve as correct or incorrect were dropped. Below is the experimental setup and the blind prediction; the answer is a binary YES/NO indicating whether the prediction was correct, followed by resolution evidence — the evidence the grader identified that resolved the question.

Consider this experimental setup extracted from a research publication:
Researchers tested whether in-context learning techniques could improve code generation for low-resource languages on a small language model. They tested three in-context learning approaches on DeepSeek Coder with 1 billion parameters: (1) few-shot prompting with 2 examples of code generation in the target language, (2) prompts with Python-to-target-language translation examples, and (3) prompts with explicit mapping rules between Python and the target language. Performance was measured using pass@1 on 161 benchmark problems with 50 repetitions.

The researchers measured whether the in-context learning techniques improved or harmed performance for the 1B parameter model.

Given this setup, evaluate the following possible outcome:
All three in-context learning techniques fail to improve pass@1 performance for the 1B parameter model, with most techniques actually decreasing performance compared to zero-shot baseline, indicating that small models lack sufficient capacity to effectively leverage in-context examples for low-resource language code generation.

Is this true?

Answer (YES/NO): NO